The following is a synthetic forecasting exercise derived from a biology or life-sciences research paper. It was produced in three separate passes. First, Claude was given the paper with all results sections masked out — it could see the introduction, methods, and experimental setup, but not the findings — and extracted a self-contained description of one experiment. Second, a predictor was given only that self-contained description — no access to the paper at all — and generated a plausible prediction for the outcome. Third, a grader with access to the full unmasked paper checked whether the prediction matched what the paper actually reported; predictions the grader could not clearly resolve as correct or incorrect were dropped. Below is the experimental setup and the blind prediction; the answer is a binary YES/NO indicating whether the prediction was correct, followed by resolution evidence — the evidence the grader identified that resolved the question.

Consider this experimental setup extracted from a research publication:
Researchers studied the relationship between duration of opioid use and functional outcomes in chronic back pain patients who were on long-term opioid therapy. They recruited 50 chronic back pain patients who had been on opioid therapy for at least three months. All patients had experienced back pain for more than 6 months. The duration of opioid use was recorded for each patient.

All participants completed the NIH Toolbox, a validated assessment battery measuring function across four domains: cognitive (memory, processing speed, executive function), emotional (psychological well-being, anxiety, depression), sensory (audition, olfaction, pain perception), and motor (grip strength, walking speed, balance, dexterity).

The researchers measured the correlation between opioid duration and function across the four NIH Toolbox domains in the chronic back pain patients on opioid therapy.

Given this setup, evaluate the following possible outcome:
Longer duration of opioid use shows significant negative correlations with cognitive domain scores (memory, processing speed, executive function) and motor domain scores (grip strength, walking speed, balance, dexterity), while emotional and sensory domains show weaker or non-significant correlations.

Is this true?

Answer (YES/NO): NO